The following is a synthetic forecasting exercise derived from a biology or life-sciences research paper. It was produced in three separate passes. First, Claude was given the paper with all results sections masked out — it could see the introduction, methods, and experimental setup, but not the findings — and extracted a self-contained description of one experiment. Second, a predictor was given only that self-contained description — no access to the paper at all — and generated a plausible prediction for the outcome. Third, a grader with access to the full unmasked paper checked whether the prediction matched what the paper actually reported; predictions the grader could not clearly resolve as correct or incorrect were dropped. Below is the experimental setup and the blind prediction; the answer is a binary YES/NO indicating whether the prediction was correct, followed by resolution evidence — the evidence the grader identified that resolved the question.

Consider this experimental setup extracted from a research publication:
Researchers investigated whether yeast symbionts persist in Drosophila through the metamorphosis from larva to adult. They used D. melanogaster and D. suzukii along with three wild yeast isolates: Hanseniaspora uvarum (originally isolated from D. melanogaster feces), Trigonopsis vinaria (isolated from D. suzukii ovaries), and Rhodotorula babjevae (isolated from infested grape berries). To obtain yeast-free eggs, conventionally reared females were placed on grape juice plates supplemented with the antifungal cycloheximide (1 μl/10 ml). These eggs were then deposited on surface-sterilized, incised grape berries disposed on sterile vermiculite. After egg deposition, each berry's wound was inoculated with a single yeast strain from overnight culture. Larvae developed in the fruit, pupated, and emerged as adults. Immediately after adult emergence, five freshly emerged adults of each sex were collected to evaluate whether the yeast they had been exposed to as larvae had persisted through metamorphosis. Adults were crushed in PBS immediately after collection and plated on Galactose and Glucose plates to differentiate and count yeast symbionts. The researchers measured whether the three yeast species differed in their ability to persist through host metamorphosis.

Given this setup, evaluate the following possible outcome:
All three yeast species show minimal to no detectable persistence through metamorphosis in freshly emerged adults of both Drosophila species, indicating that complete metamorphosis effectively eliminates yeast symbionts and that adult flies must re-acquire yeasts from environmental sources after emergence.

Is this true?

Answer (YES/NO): NO